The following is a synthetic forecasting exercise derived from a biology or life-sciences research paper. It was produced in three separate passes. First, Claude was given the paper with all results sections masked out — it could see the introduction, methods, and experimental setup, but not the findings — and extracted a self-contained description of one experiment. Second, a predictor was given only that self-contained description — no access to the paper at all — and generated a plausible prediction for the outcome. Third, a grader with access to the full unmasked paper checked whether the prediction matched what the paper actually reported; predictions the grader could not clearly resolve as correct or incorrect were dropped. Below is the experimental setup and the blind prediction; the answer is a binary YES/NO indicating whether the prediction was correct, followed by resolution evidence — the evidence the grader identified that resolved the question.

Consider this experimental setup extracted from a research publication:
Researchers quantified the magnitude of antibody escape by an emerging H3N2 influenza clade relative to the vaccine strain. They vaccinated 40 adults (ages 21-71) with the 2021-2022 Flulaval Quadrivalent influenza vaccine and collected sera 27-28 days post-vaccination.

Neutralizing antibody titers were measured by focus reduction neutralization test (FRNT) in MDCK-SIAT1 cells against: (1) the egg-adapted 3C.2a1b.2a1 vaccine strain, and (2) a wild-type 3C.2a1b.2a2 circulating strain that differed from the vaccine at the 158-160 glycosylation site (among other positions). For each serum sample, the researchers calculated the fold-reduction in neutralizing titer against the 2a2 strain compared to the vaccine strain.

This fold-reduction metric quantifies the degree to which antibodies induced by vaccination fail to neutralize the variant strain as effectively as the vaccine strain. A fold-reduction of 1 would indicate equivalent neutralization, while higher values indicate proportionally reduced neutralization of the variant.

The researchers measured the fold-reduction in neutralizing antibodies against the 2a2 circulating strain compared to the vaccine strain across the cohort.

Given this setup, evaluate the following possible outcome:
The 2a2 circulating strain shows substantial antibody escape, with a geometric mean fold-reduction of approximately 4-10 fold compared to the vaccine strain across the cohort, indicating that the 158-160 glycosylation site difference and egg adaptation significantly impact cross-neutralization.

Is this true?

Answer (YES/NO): YES